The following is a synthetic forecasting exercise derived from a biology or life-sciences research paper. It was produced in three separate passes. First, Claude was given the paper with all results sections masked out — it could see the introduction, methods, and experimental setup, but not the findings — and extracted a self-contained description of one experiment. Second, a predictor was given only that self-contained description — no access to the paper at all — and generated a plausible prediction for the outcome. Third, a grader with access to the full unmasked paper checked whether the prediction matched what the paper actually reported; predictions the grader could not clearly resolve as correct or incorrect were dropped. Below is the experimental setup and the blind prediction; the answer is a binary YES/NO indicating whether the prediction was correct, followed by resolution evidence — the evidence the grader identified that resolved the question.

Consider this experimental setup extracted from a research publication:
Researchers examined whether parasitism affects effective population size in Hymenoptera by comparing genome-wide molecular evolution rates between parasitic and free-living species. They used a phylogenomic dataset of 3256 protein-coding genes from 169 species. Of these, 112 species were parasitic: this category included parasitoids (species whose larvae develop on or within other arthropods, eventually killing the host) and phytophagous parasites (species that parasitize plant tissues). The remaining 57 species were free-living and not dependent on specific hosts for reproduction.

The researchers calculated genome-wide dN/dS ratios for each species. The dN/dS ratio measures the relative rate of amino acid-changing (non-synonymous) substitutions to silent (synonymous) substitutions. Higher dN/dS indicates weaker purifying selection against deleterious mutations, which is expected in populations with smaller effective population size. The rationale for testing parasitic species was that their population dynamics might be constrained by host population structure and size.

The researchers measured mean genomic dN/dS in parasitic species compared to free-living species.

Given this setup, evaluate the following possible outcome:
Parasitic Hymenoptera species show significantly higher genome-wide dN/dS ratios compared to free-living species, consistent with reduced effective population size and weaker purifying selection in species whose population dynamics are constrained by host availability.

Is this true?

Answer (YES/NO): NO